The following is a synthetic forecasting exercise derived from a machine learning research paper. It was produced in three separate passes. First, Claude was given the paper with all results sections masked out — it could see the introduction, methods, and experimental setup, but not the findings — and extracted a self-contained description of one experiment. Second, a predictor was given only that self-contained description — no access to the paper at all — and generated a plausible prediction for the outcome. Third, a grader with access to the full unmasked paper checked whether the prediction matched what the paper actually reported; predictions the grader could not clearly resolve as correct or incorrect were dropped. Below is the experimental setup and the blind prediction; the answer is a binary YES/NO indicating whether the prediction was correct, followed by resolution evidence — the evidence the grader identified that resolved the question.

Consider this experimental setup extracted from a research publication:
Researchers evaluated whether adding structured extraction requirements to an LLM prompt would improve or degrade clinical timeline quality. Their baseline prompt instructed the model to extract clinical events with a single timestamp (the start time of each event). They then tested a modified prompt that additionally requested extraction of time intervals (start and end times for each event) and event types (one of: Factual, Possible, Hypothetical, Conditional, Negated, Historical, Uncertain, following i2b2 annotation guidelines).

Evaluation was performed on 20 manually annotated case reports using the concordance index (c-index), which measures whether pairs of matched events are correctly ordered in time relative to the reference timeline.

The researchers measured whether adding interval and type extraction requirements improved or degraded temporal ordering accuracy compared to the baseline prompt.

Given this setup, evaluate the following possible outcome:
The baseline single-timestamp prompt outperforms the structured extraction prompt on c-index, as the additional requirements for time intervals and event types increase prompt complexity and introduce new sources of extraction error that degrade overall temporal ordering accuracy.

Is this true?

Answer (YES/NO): NO